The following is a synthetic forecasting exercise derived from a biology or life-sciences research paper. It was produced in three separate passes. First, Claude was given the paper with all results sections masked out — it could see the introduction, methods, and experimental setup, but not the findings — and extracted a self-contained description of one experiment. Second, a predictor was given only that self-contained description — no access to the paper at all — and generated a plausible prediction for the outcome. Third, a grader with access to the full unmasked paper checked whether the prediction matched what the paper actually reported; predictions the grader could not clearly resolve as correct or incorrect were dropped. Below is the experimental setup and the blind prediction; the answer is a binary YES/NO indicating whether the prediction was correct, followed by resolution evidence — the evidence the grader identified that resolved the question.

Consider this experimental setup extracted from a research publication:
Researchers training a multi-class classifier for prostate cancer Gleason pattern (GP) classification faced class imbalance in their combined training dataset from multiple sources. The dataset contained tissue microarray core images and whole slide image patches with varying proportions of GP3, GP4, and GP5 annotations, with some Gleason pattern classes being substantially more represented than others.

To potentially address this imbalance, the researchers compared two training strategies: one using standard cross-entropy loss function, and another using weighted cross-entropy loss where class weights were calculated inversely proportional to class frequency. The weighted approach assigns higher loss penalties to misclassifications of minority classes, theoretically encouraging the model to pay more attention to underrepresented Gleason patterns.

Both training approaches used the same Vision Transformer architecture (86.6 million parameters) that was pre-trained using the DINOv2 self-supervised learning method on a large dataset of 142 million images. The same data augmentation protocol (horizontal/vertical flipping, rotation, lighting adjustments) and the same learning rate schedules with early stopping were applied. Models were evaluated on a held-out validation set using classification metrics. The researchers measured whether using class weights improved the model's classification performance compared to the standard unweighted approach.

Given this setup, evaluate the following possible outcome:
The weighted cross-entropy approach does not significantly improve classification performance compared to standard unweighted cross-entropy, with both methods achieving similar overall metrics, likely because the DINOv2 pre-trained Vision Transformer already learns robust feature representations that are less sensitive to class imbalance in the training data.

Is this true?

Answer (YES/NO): YES